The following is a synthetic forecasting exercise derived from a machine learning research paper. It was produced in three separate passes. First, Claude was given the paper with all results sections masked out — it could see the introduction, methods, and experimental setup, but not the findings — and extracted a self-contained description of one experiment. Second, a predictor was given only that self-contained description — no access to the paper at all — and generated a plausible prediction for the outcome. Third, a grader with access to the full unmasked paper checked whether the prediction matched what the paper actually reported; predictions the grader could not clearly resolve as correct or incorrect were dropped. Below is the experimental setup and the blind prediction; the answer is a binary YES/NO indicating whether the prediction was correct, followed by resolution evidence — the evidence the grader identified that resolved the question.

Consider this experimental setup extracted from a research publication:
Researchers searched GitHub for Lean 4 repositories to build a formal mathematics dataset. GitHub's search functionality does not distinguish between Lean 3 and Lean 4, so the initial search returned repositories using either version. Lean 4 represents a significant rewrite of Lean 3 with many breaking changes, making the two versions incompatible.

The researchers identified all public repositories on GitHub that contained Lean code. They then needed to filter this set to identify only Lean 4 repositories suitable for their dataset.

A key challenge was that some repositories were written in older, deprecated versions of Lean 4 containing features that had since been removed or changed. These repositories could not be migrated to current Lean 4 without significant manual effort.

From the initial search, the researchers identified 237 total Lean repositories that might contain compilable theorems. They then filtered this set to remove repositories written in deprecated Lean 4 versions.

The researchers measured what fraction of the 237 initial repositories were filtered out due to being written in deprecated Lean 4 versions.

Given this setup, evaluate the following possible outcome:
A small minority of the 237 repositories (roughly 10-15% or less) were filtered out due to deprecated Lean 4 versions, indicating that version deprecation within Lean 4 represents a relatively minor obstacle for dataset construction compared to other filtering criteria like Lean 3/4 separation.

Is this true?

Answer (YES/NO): NO